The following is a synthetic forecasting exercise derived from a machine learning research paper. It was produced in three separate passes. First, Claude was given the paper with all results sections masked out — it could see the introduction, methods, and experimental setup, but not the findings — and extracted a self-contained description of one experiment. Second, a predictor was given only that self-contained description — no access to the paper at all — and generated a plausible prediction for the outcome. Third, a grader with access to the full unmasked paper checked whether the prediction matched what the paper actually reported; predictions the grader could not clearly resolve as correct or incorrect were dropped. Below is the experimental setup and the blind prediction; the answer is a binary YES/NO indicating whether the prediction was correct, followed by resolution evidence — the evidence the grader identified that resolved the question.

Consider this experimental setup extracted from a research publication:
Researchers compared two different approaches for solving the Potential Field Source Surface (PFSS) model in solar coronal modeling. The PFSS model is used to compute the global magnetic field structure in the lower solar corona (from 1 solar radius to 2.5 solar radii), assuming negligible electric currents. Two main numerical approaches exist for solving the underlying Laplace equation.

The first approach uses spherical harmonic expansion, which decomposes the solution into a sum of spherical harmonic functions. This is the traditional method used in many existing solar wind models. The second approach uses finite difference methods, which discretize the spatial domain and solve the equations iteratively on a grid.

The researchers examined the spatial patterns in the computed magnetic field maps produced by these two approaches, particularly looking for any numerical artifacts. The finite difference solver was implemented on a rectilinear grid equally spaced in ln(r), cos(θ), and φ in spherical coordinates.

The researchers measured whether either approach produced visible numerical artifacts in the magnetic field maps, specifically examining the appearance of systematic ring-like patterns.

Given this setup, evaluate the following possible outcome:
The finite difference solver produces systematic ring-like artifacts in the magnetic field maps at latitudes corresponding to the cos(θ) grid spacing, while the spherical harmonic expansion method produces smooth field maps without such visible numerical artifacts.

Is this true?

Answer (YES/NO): NO